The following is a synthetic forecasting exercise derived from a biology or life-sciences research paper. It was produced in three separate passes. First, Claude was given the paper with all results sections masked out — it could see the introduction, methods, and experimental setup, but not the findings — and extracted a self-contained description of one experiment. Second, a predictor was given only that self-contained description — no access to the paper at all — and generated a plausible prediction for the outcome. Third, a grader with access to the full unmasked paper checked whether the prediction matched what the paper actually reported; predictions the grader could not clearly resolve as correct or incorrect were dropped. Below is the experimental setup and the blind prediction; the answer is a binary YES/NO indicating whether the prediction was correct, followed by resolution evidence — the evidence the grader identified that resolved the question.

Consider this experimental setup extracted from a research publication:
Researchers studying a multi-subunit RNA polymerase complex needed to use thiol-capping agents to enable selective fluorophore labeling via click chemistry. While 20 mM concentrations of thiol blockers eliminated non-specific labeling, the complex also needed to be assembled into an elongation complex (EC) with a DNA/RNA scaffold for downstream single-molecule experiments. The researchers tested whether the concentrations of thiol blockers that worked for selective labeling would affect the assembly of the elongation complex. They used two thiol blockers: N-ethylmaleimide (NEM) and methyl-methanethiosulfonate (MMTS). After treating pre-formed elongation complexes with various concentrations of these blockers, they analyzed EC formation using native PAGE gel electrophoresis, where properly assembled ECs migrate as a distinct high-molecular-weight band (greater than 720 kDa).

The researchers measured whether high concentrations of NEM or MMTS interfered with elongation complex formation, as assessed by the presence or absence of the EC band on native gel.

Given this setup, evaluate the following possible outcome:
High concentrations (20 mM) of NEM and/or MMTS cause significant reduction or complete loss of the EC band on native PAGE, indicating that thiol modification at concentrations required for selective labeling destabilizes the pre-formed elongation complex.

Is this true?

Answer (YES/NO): YES